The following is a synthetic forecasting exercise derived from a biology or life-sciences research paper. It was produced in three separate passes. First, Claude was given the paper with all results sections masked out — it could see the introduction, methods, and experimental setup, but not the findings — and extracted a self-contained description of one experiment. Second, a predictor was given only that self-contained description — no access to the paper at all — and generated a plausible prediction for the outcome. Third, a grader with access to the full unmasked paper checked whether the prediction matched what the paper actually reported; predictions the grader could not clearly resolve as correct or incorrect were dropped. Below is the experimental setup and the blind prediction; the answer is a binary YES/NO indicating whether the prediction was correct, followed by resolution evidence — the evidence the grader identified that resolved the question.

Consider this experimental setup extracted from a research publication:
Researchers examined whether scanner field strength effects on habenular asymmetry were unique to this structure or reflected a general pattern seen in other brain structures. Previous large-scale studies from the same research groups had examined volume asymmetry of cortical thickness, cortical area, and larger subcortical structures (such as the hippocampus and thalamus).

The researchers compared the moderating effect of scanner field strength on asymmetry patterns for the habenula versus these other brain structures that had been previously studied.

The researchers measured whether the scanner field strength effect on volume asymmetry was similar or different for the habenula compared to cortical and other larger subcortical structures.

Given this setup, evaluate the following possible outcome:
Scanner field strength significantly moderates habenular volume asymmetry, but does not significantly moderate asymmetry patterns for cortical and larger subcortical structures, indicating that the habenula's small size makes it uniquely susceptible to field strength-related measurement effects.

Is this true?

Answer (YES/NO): YES